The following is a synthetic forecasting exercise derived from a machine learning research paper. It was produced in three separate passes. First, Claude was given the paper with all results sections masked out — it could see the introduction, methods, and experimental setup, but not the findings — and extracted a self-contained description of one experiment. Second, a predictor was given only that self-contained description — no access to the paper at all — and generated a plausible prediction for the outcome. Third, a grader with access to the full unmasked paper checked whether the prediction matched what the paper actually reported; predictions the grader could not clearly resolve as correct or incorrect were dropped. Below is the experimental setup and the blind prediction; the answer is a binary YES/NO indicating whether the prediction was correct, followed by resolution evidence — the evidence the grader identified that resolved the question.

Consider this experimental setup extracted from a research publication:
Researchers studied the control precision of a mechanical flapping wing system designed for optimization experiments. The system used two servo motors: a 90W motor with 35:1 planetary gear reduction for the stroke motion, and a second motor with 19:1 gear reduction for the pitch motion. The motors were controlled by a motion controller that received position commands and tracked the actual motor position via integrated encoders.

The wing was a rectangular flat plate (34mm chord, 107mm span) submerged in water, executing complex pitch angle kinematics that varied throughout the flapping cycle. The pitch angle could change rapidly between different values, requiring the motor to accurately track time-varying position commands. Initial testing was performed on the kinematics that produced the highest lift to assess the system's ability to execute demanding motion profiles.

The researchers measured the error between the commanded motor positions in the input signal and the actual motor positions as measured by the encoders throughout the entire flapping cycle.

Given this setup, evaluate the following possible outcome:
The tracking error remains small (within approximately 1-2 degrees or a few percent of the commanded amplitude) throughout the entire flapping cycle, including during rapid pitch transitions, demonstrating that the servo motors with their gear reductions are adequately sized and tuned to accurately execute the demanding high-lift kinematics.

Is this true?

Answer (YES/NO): YES